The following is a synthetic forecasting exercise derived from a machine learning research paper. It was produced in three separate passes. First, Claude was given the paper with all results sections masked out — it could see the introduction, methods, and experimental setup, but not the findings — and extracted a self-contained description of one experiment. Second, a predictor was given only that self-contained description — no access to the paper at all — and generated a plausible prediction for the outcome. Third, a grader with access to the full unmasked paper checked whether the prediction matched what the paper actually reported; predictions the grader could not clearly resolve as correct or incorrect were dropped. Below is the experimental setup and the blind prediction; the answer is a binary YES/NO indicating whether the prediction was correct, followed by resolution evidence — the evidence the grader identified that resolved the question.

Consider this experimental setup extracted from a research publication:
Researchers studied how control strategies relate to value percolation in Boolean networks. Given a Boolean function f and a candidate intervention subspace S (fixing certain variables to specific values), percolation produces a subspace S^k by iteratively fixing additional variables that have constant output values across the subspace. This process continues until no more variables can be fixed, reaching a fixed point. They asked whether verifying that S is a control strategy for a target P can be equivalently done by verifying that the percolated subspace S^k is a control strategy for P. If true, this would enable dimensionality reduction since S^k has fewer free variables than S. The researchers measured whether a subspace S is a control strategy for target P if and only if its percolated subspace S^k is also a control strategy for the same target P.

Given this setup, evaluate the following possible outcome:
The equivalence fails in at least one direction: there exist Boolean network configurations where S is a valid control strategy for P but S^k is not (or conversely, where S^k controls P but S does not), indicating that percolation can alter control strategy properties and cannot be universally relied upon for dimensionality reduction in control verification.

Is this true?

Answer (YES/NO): NO